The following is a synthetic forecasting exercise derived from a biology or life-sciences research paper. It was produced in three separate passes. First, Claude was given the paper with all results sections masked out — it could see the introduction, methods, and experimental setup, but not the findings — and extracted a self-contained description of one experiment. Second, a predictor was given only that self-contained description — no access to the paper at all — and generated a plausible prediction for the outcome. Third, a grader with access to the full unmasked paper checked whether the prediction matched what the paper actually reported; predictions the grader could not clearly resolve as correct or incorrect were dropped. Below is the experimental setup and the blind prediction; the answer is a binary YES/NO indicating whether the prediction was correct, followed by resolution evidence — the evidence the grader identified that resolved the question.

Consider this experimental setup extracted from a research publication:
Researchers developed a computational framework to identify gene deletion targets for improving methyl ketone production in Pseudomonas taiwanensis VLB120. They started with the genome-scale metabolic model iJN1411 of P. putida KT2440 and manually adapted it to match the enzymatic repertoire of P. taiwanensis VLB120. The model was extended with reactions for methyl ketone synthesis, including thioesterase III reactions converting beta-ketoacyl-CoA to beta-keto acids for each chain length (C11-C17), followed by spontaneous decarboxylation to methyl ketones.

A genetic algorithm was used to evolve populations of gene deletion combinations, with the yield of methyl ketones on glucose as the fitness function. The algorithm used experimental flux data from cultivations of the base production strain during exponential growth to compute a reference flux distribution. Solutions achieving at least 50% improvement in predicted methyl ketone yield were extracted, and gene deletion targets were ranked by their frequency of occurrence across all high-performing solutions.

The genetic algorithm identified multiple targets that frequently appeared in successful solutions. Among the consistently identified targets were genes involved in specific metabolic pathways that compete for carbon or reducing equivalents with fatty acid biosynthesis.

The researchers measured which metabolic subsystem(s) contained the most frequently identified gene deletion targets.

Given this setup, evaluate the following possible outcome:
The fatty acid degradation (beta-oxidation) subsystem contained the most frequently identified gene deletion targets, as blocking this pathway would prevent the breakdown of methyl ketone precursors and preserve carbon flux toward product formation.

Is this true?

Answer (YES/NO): NO